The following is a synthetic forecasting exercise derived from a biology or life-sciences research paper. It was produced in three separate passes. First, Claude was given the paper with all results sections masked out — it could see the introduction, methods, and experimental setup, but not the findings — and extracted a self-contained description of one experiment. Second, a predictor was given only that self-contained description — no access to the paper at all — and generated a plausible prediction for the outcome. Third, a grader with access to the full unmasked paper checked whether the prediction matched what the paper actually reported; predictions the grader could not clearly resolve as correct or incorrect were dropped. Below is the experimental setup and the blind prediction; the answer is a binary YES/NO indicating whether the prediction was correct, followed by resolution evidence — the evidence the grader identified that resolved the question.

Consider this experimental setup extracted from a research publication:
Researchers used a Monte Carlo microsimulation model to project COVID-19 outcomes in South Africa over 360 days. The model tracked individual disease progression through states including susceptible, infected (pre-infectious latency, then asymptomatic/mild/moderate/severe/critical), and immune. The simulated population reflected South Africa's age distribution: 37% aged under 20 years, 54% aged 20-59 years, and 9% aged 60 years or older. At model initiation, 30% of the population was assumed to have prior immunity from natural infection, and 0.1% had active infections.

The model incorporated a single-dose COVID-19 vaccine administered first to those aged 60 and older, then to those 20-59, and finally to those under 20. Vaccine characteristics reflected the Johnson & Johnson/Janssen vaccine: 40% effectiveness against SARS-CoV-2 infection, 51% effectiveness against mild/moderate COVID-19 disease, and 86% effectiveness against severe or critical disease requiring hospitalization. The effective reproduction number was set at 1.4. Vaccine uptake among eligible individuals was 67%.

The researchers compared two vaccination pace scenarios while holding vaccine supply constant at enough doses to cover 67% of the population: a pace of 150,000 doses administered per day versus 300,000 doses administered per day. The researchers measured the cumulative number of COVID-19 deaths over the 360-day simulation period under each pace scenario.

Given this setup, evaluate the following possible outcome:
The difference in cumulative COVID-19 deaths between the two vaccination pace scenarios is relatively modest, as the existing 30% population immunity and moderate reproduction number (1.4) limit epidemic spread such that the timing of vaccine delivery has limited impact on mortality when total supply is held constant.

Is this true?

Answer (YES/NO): NO